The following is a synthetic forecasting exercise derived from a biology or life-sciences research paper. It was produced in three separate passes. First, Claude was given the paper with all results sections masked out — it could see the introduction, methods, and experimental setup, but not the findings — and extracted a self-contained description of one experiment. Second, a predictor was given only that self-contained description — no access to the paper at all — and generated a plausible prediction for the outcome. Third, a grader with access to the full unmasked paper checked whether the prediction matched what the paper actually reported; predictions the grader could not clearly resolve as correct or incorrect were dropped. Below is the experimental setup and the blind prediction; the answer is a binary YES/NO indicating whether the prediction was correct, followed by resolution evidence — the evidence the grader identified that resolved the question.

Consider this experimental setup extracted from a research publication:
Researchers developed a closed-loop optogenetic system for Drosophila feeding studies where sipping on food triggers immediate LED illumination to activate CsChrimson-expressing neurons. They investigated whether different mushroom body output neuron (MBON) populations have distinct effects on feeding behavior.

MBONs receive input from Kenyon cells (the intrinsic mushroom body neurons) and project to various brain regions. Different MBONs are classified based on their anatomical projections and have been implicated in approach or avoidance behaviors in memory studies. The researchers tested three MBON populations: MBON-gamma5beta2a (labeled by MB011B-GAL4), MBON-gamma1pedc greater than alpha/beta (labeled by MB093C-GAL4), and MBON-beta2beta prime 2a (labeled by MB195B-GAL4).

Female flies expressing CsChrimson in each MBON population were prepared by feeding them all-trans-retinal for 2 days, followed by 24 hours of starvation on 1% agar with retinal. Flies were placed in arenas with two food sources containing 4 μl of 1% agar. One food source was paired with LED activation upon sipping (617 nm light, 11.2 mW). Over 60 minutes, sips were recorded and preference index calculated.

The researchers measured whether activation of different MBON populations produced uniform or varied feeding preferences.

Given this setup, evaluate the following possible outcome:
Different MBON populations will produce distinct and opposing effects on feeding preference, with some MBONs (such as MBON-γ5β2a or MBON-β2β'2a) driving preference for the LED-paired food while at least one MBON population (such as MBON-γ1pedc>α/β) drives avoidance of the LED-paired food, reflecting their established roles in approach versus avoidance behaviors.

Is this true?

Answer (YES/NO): NO